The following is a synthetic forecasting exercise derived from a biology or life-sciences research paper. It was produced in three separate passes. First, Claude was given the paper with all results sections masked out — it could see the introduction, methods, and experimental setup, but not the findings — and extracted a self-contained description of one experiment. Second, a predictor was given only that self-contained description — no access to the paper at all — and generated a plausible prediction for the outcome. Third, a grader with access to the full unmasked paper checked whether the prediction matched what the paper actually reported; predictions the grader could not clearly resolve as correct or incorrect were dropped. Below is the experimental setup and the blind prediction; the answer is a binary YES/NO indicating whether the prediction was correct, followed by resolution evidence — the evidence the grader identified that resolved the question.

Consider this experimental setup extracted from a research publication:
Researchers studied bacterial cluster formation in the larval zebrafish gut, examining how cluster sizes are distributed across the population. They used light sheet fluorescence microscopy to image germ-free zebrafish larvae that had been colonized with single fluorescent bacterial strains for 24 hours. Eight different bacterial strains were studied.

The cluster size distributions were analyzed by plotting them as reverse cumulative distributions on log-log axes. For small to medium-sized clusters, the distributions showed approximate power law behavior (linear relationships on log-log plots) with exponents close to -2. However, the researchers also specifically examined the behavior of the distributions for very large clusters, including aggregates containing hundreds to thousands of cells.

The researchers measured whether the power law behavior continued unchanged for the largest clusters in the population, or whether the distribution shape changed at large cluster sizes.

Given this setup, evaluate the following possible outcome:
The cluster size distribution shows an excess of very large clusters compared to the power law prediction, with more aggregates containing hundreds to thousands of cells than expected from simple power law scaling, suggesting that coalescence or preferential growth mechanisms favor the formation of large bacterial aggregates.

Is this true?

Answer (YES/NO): YES